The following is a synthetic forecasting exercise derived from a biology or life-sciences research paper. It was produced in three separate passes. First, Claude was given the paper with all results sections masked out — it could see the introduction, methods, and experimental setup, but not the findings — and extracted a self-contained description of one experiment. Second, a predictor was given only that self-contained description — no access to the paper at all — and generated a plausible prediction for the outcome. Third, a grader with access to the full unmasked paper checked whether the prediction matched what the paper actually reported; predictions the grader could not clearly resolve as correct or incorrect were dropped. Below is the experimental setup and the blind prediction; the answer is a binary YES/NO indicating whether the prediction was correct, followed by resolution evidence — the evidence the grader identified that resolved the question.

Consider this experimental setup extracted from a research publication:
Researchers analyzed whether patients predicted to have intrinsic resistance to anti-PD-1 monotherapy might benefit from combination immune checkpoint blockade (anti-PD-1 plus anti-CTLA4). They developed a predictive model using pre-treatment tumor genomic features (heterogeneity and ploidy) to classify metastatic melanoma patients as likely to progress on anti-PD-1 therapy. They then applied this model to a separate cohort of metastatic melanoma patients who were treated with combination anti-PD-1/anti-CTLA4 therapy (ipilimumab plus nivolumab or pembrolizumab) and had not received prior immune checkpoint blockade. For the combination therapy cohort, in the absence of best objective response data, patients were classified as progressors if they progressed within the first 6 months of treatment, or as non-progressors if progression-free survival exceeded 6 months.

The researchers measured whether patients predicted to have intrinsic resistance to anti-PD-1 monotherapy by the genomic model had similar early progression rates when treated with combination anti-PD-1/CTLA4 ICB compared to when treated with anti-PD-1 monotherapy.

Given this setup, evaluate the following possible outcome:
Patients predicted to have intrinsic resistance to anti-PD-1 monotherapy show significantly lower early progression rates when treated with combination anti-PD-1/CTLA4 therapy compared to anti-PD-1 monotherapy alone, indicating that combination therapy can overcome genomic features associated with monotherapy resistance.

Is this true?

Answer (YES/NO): YES